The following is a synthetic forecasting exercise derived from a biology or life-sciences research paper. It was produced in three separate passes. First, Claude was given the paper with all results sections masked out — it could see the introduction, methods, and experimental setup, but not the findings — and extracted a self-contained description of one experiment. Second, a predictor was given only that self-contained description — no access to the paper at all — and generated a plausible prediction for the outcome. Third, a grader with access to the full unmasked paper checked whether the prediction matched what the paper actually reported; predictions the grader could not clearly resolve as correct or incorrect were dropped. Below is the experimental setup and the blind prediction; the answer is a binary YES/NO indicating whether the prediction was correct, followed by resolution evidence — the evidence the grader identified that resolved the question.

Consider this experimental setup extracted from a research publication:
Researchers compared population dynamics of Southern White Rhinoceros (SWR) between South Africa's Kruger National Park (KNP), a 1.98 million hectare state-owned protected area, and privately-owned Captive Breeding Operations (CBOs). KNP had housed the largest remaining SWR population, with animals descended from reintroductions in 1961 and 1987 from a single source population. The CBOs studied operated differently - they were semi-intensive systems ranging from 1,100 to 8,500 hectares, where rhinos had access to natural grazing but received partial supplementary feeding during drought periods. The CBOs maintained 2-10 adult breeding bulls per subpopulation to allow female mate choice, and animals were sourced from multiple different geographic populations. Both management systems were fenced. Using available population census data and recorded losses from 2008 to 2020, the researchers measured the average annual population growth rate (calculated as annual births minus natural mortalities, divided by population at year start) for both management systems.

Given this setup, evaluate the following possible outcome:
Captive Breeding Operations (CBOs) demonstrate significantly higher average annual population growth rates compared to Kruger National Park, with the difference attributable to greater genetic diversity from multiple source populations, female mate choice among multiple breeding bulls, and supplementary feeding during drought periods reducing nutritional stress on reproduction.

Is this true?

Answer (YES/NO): NO